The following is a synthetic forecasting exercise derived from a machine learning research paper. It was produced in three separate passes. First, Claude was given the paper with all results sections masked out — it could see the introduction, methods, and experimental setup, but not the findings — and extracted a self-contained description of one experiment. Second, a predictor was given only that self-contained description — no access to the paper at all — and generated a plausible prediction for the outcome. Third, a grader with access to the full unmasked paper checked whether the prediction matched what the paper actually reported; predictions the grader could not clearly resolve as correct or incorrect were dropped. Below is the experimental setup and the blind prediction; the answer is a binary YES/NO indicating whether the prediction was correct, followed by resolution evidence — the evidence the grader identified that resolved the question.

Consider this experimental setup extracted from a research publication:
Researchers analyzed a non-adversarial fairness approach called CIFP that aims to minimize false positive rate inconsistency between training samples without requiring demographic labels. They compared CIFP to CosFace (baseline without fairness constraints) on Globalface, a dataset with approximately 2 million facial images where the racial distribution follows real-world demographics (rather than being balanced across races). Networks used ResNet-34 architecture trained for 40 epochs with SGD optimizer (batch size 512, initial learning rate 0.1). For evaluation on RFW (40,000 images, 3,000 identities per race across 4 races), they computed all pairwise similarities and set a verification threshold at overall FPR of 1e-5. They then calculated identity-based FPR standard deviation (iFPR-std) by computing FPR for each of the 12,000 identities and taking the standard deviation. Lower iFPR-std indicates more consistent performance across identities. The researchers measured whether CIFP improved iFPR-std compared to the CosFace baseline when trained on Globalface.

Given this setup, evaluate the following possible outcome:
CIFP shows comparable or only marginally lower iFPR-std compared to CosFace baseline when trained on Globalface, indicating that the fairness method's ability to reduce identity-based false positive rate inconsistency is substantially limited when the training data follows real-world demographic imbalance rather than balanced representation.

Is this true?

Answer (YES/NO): NO